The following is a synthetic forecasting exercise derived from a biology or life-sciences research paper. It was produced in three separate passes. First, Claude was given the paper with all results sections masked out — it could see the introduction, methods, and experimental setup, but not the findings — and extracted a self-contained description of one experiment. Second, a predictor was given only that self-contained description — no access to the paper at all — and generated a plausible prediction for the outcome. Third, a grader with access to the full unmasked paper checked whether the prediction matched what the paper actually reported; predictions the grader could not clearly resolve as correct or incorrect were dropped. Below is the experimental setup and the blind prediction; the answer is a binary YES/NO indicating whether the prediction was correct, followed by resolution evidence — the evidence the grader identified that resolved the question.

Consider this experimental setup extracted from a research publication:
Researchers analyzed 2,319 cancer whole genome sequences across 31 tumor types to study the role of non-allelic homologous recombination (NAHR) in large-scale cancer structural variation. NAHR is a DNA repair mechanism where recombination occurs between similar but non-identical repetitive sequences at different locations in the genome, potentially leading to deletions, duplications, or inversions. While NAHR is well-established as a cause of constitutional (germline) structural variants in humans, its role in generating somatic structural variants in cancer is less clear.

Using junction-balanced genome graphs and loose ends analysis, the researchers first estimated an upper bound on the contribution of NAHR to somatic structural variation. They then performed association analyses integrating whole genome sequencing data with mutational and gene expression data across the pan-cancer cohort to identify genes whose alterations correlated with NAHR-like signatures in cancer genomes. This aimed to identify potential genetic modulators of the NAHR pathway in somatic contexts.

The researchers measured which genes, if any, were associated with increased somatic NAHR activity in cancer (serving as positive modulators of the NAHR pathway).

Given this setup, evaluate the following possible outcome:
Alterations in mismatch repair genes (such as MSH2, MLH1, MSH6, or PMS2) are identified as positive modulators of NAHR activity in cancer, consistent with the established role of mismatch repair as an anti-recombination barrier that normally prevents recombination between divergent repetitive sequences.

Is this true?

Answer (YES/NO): NO